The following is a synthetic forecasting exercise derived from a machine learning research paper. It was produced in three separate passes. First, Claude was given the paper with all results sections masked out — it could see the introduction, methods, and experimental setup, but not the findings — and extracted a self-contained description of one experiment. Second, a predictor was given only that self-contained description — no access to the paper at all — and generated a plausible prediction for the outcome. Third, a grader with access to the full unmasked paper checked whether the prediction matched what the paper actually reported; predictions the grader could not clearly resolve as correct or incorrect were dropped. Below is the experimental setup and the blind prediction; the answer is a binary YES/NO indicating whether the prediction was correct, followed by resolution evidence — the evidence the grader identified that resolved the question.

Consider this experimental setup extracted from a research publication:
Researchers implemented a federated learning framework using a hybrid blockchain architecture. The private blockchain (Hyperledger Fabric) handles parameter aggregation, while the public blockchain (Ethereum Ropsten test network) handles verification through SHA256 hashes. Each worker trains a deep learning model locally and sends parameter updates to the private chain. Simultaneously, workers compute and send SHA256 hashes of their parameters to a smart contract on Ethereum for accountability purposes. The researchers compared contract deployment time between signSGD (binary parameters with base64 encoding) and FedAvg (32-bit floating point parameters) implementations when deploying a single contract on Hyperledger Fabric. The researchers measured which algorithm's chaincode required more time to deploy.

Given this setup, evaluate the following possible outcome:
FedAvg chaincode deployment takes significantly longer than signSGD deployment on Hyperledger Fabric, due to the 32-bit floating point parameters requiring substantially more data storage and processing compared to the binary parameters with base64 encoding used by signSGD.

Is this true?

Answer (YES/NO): NO